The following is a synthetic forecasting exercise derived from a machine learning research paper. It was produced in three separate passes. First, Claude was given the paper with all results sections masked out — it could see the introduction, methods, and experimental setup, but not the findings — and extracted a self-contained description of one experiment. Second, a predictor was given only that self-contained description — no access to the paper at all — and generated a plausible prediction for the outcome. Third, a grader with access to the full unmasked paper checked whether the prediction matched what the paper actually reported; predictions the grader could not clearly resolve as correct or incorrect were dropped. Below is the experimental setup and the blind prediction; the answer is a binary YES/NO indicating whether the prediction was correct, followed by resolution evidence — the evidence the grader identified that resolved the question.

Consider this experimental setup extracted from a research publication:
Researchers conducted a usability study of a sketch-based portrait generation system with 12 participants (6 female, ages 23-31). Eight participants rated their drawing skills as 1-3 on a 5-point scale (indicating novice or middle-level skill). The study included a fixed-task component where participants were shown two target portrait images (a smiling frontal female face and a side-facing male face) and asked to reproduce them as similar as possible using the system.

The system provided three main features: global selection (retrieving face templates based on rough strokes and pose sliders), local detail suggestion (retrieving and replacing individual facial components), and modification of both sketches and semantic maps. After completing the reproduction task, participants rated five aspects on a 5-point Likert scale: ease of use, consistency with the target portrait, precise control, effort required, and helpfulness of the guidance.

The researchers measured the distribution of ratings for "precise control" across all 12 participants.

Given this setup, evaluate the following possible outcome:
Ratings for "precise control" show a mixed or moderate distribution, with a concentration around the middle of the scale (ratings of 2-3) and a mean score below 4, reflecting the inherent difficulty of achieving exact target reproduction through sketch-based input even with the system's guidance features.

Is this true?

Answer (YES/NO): NO